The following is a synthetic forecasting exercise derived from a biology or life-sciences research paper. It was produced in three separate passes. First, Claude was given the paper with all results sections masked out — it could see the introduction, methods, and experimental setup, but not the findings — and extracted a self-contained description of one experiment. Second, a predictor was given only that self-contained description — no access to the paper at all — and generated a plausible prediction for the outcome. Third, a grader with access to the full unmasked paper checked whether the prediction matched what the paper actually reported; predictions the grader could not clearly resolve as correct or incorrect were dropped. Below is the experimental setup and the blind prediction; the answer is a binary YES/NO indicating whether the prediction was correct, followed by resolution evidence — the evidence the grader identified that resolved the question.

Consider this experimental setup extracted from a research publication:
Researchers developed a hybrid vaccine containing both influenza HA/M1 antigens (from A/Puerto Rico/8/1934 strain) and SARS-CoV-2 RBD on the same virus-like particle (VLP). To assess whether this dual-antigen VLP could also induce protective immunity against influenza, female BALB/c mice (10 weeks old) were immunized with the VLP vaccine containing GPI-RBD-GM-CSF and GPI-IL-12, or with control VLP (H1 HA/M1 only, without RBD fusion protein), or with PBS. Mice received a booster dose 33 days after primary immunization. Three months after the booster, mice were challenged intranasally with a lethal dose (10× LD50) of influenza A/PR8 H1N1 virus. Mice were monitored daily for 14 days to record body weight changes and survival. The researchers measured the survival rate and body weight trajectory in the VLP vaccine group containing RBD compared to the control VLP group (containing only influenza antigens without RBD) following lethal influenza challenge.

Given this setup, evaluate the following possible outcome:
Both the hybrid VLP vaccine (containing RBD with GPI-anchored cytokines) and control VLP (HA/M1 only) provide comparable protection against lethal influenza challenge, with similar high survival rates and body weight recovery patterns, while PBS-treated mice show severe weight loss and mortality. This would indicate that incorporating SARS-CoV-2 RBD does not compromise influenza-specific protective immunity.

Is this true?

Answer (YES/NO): YES